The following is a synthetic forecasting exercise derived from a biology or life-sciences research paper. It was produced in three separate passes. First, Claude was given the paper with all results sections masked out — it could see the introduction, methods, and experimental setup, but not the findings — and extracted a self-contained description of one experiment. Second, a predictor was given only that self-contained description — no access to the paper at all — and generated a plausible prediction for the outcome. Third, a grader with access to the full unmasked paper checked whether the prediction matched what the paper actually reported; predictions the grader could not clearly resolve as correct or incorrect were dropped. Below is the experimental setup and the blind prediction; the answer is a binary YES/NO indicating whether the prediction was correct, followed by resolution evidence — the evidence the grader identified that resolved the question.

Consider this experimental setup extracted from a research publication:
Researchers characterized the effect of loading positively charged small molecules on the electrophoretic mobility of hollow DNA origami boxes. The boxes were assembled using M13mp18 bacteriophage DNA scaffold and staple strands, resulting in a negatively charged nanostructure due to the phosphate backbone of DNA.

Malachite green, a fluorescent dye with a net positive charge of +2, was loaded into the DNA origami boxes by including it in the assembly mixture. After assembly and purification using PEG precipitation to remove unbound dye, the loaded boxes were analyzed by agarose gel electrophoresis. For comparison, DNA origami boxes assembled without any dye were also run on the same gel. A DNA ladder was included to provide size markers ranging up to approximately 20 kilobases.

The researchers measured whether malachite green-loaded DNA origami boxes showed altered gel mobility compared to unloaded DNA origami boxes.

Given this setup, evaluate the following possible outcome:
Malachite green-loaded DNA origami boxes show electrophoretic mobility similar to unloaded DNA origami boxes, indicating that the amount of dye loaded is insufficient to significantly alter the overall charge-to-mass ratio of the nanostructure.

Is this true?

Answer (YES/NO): NO